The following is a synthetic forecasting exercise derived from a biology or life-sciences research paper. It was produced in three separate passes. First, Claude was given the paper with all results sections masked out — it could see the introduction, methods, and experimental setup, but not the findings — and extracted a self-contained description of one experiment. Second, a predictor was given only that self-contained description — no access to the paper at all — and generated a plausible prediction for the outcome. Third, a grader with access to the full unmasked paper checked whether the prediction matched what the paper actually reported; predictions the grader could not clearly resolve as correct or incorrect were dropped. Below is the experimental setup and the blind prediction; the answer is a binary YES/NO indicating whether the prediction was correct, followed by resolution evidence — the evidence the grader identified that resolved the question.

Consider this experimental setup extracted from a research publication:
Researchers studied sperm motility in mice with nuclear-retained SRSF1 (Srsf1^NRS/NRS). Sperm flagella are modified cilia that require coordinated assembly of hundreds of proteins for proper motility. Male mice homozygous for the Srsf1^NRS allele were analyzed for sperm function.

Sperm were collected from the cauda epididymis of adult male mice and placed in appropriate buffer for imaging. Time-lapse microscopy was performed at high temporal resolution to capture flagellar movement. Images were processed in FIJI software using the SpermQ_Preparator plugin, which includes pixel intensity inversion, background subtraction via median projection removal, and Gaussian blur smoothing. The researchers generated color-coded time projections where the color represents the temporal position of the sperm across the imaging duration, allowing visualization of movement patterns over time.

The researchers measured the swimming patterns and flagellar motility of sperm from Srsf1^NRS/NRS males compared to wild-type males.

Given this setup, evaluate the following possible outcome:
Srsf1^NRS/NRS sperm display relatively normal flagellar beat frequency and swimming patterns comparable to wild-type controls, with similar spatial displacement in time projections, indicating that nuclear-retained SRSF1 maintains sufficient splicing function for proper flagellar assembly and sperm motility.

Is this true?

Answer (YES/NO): NO